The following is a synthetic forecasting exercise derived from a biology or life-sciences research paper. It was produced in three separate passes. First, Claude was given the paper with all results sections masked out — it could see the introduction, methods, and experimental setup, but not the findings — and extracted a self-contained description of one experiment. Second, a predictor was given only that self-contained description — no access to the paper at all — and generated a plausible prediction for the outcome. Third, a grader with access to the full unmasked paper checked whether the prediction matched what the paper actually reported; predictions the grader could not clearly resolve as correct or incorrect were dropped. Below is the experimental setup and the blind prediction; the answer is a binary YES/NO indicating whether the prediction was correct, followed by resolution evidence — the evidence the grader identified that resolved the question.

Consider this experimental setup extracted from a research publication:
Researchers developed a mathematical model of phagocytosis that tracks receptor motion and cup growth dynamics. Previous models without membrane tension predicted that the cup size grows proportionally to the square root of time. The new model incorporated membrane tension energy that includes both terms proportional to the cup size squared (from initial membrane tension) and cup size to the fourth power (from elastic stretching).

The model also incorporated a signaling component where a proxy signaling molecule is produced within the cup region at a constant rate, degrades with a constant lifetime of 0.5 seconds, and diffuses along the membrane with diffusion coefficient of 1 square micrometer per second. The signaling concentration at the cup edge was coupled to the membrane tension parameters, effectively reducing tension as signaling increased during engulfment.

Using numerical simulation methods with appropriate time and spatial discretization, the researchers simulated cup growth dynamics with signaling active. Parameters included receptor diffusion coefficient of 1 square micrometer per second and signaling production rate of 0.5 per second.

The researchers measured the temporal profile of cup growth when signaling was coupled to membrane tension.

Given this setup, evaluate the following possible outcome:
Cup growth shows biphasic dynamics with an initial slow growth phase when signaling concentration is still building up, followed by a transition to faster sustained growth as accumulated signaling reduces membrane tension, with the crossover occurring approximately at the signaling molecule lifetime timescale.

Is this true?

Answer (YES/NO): NO